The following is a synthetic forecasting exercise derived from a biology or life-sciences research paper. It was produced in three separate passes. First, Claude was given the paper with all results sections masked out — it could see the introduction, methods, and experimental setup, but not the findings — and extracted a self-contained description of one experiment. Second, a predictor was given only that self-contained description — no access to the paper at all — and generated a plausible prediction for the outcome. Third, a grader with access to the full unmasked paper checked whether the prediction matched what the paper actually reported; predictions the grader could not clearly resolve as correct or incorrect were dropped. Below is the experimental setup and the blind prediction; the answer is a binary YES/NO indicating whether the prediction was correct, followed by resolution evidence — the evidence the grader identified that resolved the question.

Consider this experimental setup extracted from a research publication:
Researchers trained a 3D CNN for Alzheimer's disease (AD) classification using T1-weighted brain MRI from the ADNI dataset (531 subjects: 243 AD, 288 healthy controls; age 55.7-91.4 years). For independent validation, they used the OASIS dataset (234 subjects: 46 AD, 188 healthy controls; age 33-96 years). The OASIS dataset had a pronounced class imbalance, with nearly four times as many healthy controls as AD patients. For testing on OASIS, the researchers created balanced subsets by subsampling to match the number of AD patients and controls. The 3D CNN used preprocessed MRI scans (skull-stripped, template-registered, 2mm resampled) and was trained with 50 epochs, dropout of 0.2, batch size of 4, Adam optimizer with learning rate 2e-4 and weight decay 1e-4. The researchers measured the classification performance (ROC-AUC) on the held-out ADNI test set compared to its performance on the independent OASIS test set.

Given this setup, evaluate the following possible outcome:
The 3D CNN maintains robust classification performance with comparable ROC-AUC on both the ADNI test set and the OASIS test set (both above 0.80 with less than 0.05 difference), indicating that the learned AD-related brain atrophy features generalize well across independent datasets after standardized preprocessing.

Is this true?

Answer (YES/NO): NO